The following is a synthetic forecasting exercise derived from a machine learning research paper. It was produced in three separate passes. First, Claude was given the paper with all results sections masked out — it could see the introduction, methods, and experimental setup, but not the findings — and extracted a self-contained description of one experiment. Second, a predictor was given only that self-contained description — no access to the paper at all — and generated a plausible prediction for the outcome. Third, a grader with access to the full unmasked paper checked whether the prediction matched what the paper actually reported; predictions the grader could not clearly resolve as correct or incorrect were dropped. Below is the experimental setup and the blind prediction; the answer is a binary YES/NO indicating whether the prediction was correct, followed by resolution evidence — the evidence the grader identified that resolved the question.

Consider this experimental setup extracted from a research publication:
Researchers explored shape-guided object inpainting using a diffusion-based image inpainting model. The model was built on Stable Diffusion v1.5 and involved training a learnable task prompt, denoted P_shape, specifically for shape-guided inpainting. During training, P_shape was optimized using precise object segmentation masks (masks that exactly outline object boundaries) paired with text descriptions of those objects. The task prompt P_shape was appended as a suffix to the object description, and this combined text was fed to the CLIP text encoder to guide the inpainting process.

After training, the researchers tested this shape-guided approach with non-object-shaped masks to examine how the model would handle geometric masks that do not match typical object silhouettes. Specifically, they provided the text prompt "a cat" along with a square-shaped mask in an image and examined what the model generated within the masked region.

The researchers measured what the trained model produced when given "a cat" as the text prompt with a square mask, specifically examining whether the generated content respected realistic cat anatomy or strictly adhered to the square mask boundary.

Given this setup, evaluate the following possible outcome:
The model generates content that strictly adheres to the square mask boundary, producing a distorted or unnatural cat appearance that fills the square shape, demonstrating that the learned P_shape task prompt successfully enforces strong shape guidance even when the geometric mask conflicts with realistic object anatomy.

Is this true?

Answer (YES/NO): YES